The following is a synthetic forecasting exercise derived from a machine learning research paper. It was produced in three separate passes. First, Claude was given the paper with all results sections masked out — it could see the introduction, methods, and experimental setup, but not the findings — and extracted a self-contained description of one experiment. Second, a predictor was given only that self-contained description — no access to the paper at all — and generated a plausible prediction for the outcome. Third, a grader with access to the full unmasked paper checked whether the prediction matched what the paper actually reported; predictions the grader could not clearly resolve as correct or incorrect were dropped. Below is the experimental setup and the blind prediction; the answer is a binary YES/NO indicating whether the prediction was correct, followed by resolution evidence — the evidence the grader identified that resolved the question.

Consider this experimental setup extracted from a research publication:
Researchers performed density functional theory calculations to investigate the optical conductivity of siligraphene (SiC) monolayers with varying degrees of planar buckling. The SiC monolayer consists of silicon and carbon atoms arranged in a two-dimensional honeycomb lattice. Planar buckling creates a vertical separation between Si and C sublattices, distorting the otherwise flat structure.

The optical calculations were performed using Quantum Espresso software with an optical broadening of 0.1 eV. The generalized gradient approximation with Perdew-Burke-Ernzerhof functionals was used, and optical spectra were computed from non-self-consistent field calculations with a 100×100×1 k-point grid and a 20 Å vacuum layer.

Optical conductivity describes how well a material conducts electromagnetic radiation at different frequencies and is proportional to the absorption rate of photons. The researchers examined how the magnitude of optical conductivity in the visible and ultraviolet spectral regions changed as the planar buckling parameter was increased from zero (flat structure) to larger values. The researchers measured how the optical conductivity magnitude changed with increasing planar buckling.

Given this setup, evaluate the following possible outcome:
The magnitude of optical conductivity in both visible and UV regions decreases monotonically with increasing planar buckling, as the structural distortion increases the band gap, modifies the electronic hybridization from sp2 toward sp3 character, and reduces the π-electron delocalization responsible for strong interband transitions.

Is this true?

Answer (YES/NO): NO